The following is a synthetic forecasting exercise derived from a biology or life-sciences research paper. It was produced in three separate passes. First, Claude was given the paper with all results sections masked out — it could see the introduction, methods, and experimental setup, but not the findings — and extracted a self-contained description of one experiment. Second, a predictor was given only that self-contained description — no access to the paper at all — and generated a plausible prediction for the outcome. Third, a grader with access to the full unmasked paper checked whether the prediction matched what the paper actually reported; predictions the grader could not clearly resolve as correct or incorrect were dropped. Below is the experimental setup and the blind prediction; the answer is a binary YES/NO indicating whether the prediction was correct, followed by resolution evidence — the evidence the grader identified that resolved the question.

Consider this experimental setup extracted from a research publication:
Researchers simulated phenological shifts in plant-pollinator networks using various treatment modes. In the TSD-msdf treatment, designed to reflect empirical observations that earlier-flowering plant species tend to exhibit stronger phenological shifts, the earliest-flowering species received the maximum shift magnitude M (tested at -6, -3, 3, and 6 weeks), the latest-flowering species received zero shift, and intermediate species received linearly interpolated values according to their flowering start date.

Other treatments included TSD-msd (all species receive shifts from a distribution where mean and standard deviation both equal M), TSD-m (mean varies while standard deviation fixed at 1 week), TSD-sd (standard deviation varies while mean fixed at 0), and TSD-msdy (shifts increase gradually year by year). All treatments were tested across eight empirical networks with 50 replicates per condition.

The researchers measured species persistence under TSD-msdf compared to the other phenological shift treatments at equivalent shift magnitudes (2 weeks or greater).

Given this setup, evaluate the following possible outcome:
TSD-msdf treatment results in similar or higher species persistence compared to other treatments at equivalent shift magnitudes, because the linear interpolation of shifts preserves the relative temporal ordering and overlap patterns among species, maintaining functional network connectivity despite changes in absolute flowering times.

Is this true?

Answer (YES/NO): YES